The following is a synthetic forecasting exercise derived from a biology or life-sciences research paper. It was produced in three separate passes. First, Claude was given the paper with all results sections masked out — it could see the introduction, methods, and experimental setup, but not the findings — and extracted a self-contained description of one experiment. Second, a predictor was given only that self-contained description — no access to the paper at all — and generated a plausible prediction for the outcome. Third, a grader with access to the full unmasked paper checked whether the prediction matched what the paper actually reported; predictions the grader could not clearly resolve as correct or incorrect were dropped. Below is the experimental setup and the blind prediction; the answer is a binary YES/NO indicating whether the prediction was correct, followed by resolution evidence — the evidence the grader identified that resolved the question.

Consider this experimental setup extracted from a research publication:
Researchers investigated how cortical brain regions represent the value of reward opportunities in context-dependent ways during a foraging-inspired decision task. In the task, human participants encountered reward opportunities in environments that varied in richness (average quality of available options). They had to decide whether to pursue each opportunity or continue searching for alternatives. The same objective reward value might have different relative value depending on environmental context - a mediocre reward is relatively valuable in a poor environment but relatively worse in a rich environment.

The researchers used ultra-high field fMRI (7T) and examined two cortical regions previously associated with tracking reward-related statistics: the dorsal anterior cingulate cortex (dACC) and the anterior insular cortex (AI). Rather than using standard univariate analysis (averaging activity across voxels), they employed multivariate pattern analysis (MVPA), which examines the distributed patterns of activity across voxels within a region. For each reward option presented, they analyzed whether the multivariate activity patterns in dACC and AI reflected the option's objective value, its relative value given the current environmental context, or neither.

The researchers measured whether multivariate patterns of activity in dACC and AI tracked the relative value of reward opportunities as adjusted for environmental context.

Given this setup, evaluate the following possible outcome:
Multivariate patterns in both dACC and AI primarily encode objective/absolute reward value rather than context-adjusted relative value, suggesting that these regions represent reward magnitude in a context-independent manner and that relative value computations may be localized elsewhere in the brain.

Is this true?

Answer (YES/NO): NO